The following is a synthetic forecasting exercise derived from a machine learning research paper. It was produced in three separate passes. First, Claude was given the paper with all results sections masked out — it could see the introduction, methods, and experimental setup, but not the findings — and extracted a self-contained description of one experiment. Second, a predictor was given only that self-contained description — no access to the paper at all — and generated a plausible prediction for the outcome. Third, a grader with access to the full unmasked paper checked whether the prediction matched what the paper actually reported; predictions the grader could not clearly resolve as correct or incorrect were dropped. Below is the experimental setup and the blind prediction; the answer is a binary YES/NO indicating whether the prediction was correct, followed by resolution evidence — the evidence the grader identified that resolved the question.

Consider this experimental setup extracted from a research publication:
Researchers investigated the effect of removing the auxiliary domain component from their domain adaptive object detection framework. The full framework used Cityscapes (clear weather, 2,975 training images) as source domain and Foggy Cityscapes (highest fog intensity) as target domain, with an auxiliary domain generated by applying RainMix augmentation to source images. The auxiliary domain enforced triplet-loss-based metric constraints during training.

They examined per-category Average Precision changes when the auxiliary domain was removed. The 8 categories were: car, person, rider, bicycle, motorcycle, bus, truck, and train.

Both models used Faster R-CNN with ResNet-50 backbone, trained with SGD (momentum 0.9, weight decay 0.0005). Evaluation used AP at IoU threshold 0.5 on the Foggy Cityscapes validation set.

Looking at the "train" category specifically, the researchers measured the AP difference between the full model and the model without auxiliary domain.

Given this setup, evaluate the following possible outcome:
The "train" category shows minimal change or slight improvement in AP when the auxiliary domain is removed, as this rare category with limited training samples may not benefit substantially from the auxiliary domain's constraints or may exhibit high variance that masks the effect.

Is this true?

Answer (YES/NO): NO